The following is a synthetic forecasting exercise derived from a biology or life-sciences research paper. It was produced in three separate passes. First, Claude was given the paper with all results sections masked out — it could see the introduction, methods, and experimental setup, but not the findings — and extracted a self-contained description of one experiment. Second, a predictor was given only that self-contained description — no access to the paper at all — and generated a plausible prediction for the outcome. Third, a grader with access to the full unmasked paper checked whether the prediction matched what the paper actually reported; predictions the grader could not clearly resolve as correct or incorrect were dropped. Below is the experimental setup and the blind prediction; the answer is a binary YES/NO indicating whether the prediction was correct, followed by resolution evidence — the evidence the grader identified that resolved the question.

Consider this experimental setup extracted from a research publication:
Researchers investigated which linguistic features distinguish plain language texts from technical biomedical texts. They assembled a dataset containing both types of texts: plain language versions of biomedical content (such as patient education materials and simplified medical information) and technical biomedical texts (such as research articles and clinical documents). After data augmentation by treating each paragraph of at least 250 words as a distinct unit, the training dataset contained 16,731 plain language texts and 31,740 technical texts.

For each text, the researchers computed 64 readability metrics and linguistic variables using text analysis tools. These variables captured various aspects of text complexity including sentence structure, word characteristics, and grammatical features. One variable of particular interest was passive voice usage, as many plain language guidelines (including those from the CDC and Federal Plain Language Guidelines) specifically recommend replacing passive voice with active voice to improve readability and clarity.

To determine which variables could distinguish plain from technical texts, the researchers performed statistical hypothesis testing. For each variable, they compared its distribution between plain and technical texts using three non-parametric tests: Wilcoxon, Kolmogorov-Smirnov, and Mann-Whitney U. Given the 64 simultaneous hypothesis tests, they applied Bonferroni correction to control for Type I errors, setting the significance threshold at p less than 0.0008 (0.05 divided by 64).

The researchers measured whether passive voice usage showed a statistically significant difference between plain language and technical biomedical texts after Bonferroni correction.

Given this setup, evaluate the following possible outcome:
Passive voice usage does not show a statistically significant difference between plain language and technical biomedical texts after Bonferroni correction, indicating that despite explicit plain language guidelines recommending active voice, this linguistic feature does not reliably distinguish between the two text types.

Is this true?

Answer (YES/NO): YES